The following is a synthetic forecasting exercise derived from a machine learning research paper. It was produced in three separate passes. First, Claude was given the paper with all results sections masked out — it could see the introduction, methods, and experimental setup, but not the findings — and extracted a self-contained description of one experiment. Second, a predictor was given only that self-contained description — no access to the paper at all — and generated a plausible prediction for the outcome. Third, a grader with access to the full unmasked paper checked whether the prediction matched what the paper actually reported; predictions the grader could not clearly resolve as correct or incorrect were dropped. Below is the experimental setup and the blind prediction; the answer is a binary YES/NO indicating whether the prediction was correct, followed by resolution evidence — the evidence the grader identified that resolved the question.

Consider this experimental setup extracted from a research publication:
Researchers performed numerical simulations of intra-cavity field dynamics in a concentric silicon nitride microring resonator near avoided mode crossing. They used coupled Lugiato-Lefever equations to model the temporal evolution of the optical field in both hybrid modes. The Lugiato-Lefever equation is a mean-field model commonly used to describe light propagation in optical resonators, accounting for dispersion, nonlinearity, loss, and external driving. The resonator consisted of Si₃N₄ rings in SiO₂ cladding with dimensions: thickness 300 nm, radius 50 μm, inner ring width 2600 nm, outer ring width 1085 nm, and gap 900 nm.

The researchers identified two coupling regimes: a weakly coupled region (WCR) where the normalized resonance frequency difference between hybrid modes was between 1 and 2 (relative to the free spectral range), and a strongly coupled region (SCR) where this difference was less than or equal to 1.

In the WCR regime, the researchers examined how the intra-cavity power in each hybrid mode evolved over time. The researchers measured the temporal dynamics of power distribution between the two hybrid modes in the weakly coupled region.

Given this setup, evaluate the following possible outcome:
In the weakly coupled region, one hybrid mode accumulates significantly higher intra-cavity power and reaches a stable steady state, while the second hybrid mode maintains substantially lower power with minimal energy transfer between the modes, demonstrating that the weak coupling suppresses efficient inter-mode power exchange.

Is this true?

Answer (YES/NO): NO